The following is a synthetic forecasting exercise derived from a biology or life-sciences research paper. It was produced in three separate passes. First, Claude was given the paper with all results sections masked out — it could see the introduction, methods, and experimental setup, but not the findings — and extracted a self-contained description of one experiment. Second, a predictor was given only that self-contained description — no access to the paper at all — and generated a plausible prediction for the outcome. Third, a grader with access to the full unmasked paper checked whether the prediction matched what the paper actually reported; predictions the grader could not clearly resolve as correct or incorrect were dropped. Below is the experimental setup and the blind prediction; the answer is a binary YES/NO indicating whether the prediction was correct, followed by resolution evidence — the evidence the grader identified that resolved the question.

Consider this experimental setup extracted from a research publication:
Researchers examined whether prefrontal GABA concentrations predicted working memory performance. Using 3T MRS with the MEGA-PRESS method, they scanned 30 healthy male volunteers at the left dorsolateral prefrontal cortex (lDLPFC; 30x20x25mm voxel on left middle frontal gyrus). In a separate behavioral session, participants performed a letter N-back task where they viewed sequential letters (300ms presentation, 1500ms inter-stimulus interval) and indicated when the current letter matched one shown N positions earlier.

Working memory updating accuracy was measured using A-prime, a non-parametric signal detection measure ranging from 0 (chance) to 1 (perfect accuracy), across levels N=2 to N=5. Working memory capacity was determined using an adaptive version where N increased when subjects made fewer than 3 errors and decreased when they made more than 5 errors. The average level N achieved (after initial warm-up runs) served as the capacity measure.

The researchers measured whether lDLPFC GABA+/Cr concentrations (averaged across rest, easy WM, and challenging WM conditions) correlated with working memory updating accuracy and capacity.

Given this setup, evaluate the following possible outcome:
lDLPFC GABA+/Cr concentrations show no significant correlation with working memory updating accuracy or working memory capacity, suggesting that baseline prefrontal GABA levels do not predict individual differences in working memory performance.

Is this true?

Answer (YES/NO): YES